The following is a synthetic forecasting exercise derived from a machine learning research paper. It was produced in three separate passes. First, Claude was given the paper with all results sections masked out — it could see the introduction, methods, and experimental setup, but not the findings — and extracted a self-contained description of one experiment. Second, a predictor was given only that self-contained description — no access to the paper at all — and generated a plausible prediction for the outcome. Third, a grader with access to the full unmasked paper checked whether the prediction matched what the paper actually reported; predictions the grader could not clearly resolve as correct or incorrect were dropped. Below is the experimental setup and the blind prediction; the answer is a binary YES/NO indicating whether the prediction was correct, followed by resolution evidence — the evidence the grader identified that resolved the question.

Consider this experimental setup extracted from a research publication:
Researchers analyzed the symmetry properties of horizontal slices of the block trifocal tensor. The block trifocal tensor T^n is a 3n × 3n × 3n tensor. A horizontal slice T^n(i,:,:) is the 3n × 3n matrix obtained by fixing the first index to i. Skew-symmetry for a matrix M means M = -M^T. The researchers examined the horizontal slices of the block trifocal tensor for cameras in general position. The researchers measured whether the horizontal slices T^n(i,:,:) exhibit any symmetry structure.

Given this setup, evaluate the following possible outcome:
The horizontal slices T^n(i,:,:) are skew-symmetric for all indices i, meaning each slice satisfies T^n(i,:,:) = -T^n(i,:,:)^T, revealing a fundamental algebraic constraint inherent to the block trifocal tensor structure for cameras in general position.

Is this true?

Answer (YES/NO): YES